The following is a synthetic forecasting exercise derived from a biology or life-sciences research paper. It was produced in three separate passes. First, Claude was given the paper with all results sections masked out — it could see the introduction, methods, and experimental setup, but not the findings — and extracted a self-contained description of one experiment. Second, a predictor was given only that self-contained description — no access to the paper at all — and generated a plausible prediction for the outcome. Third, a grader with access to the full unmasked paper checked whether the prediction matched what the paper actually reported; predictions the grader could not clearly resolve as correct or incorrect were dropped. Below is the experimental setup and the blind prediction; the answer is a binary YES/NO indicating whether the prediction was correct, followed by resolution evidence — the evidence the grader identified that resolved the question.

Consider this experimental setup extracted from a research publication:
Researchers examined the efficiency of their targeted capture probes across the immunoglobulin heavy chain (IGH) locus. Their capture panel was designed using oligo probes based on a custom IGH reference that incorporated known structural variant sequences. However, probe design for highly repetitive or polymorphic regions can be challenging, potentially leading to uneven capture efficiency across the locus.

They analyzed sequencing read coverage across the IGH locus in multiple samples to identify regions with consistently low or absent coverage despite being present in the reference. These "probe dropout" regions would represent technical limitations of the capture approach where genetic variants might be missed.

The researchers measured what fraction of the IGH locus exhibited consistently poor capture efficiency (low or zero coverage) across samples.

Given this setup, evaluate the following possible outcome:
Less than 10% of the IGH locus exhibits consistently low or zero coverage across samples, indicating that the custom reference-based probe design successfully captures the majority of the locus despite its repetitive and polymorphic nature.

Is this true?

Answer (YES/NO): YES